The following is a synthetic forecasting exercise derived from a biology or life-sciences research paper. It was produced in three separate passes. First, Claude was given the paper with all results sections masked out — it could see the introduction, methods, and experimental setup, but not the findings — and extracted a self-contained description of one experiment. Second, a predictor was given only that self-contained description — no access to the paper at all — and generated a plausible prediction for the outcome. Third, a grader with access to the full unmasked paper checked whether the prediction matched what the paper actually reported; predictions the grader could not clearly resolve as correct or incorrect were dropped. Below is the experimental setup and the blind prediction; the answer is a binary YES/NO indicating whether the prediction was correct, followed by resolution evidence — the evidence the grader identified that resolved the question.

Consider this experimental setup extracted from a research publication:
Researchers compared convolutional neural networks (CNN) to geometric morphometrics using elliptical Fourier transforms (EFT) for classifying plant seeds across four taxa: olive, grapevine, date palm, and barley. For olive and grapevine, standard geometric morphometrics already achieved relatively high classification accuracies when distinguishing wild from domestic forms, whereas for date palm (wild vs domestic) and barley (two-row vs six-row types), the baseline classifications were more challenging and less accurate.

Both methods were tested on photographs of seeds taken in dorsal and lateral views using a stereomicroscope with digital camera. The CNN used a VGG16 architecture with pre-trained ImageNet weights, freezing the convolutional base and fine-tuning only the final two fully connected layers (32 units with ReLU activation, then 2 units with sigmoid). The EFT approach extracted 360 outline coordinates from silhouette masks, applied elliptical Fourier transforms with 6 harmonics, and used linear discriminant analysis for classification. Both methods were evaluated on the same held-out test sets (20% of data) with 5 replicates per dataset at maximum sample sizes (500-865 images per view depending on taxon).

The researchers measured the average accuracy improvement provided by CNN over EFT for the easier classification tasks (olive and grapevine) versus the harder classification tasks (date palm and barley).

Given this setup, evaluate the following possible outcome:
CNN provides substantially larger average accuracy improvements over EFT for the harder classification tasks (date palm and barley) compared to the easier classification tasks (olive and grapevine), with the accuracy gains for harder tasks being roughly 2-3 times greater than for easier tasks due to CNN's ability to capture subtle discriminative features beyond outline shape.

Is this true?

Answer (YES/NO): NO